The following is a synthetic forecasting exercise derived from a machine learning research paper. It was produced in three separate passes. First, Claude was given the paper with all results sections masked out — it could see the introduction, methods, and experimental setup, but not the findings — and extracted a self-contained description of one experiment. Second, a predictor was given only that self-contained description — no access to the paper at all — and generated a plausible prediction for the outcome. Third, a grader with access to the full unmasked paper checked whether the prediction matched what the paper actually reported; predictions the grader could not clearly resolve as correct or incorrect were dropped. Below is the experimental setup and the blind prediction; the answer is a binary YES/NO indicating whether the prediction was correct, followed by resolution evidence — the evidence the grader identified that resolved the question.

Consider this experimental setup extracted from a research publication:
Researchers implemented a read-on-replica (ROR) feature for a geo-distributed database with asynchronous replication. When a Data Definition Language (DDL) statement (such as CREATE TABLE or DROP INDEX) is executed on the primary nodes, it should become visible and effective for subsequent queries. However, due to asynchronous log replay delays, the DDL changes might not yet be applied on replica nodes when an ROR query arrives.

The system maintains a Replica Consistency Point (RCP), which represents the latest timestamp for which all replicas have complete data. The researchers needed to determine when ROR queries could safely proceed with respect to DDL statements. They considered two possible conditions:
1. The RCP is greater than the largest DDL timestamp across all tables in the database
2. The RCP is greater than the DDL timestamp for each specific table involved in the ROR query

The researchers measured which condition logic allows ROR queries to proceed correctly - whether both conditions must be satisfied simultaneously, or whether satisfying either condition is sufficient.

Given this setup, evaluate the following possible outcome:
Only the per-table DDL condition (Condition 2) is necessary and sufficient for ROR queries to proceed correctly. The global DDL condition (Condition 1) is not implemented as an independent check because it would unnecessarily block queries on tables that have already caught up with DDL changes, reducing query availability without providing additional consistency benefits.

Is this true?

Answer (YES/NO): NO